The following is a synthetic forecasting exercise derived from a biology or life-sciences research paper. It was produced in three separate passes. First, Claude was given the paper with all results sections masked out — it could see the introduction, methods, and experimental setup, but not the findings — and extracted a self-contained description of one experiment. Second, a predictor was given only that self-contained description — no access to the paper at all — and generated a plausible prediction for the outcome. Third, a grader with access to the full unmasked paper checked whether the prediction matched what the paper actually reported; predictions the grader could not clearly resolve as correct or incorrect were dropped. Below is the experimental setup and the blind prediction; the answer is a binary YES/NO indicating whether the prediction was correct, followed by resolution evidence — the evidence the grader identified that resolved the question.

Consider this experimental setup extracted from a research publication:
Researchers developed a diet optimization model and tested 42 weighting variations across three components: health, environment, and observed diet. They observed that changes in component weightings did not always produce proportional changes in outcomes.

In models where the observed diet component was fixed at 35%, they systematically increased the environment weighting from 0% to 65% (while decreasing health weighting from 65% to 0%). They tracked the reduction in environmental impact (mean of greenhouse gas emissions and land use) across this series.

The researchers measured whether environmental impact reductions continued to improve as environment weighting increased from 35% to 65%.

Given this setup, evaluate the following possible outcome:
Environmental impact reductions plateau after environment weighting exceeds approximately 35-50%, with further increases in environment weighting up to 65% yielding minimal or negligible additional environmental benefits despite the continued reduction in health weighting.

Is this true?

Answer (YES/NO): YES